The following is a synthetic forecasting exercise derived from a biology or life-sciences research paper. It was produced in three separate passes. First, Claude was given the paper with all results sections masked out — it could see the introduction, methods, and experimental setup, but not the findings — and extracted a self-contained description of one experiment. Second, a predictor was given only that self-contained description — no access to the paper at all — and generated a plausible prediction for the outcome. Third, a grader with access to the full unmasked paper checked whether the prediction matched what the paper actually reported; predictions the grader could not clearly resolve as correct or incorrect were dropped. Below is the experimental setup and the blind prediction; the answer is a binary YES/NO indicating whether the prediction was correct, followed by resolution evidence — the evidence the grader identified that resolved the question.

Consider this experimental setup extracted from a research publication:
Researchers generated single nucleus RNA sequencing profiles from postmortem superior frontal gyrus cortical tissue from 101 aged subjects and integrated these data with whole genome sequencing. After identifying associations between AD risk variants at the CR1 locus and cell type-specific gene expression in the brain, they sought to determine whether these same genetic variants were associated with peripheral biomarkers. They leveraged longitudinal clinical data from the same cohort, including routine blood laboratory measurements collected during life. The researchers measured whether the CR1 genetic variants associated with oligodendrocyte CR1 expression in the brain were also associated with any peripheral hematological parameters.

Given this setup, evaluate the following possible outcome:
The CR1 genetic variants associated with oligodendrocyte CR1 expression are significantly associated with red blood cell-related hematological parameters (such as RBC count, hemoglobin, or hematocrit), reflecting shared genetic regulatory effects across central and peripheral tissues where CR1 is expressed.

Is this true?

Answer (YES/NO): YES